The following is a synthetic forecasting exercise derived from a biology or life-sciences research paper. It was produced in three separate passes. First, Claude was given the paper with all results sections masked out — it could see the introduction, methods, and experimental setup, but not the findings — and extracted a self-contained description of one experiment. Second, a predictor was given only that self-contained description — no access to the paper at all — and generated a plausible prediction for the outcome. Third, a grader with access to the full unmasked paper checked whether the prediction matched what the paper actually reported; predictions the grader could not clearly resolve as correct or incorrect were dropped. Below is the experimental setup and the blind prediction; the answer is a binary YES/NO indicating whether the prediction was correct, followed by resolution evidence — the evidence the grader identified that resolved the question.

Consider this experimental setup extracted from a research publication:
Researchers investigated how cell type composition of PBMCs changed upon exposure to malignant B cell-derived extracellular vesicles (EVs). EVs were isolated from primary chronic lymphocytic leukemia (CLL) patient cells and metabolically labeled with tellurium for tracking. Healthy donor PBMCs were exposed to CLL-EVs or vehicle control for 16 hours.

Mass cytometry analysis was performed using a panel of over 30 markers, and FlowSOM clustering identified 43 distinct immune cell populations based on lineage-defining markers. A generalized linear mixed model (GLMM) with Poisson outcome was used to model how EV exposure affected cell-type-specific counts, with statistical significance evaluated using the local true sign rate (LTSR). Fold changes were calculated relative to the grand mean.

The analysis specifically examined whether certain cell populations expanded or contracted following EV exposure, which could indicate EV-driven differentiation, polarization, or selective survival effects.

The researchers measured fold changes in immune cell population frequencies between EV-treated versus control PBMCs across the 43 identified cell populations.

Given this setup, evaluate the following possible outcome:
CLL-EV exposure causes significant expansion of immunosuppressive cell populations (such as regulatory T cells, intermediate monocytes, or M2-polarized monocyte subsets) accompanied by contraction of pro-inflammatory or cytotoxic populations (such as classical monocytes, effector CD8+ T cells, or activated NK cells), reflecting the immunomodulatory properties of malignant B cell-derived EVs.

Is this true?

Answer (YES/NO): NO